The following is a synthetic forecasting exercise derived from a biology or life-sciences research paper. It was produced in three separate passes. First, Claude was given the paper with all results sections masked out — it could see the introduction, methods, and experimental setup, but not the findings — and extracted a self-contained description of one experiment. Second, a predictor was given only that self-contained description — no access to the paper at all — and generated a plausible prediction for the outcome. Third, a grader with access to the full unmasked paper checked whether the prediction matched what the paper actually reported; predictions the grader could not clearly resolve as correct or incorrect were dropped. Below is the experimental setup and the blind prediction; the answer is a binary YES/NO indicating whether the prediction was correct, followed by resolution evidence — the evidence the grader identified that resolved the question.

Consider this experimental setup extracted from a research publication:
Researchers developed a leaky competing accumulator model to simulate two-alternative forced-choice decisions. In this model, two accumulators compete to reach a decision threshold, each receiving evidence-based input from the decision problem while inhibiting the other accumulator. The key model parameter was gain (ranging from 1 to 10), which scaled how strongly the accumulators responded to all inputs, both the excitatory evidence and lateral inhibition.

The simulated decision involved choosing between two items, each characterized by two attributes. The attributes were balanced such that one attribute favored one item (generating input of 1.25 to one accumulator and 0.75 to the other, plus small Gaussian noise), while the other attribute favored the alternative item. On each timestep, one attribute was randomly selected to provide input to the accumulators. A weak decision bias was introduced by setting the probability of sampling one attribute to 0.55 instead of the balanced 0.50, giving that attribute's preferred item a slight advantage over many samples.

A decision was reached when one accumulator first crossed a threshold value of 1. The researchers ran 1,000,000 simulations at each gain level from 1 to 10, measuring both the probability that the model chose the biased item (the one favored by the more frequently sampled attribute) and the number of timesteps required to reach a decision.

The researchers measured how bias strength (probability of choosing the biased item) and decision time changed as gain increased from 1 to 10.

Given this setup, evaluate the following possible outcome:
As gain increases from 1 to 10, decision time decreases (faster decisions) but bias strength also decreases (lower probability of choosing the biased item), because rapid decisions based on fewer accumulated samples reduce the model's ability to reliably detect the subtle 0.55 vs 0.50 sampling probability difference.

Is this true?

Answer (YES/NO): YES